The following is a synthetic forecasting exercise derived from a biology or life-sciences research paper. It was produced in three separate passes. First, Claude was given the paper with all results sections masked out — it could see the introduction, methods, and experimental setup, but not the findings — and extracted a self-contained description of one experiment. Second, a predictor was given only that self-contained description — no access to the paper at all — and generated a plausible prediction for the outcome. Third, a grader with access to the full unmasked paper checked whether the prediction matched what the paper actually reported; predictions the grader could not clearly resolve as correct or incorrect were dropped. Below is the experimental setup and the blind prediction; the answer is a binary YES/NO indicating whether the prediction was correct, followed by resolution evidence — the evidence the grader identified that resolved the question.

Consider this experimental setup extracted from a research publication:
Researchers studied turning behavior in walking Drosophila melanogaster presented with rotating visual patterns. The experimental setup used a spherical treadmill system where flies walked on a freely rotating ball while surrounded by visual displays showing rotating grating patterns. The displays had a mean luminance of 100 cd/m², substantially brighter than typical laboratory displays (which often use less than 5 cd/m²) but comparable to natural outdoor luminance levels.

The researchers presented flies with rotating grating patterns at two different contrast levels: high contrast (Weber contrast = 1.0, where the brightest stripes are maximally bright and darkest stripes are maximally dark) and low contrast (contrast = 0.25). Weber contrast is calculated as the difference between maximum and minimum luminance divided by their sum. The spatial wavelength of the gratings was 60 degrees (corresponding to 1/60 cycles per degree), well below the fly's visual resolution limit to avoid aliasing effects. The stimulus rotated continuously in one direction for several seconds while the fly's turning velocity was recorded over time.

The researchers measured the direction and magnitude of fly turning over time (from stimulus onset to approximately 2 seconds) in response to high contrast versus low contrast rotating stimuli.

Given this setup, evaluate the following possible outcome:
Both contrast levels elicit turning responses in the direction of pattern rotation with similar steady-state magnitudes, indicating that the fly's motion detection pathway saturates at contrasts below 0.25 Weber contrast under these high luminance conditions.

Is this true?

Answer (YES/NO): NO